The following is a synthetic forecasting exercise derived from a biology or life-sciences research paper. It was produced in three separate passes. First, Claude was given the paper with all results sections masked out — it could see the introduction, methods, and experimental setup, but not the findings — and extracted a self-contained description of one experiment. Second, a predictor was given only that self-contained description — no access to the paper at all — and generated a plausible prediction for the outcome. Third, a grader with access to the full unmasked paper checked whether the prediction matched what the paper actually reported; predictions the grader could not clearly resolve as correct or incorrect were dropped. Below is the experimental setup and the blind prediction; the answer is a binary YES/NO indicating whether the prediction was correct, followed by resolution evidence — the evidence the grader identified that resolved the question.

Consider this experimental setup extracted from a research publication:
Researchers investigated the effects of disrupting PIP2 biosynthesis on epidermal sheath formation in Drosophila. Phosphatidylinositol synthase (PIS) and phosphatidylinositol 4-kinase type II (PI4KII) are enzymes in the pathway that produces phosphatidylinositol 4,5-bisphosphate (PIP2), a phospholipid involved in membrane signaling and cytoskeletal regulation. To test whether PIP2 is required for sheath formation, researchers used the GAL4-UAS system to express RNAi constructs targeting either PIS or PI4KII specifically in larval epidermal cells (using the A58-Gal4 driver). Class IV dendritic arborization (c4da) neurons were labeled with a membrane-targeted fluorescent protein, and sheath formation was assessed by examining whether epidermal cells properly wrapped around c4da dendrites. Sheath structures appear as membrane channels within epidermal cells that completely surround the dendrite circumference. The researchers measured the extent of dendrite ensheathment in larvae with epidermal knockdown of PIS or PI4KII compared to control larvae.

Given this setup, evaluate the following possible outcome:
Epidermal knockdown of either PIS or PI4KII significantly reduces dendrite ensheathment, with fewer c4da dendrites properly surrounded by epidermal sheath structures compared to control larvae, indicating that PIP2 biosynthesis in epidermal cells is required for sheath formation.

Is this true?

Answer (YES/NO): YES